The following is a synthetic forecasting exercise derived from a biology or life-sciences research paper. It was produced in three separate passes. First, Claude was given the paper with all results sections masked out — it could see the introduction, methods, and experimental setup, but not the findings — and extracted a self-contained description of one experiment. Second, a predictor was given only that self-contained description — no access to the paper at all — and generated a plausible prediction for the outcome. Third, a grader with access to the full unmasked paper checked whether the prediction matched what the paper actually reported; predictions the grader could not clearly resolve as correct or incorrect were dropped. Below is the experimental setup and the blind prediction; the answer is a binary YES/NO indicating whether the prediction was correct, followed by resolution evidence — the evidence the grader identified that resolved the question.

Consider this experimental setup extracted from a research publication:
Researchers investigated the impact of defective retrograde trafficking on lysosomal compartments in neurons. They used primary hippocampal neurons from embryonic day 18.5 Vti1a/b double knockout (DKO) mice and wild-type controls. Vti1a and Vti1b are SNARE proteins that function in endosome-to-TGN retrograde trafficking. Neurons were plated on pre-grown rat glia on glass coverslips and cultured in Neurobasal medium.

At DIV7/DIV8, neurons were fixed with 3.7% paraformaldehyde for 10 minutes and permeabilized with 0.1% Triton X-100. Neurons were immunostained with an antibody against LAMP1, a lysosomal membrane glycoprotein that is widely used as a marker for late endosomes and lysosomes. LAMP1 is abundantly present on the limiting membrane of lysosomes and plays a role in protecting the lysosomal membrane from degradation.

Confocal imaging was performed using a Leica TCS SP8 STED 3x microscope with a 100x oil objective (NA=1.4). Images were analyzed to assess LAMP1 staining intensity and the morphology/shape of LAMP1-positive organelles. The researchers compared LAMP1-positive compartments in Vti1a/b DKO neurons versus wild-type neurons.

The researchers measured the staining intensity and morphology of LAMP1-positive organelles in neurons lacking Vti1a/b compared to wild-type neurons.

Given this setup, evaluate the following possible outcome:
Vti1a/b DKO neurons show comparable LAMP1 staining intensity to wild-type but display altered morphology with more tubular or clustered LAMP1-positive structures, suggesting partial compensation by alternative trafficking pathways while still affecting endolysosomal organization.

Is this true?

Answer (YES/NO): NO